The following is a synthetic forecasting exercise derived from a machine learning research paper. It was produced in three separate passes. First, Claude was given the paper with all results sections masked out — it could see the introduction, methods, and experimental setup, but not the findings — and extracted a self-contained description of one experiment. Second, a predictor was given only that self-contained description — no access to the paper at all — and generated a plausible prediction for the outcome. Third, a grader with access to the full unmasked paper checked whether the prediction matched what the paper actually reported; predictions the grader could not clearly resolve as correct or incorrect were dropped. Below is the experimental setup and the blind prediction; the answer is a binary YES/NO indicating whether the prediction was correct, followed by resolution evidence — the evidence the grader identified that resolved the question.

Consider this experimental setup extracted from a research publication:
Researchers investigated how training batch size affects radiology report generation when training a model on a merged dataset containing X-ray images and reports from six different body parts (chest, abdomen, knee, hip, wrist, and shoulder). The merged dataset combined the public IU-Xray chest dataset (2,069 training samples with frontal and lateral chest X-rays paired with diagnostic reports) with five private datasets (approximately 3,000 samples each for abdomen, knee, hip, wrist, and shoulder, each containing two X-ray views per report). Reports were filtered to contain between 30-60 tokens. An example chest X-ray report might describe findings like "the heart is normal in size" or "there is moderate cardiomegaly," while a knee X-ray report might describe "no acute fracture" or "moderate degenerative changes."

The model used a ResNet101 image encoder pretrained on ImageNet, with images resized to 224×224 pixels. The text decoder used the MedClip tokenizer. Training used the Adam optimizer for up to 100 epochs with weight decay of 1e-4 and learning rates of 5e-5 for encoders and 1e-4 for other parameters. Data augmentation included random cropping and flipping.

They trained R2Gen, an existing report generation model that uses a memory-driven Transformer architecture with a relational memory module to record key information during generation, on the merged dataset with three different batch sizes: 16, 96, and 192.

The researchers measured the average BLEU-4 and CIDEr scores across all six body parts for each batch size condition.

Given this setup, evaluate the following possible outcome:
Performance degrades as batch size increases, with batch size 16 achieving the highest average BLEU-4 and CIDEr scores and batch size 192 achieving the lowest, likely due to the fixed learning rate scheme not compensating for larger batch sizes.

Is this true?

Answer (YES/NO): NO